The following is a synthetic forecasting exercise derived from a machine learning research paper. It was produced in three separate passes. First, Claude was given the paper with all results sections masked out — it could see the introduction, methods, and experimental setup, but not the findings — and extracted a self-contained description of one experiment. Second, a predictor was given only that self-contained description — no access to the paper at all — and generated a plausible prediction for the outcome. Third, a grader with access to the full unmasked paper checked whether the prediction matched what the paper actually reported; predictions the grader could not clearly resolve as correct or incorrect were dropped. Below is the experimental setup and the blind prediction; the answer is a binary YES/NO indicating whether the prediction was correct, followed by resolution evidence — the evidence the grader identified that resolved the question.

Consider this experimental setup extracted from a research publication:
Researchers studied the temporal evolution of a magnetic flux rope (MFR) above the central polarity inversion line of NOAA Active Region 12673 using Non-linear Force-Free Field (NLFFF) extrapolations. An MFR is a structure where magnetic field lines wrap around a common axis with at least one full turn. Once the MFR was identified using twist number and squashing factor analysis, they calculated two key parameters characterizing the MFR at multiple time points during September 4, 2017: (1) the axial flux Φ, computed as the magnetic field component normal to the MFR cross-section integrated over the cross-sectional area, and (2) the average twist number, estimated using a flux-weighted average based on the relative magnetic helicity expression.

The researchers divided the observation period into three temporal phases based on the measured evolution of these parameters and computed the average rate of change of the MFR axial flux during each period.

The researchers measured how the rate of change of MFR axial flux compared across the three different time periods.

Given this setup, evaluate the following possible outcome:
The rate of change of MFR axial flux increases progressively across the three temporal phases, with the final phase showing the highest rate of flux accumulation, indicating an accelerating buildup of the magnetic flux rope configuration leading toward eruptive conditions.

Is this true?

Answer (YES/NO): NO